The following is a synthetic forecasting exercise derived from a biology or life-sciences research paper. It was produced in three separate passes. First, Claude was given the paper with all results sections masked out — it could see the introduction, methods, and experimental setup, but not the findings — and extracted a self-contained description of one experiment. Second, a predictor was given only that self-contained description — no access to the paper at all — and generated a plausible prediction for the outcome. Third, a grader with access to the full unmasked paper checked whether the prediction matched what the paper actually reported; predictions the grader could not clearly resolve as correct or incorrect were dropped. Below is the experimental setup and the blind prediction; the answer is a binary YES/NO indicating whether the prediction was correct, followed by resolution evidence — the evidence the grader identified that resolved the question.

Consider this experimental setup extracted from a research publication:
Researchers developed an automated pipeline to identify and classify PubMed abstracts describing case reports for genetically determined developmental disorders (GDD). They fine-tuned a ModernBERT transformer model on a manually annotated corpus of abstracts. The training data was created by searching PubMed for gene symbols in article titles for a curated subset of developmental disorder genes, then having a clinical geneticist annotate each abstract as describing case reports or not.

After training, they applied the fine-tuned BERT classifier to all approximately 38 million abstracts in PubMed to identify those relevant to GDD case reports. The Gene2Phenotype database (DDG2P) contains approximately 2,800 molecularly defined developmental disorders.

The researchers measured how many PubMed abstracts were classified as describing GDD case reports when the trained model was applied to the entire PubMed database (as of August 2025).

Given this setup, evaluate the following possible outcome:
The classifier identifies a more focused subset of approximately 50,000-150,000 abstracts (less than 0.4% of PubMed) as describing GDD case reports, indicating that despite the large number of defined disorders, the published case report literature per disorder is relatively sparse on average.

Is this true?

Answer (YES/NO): YES